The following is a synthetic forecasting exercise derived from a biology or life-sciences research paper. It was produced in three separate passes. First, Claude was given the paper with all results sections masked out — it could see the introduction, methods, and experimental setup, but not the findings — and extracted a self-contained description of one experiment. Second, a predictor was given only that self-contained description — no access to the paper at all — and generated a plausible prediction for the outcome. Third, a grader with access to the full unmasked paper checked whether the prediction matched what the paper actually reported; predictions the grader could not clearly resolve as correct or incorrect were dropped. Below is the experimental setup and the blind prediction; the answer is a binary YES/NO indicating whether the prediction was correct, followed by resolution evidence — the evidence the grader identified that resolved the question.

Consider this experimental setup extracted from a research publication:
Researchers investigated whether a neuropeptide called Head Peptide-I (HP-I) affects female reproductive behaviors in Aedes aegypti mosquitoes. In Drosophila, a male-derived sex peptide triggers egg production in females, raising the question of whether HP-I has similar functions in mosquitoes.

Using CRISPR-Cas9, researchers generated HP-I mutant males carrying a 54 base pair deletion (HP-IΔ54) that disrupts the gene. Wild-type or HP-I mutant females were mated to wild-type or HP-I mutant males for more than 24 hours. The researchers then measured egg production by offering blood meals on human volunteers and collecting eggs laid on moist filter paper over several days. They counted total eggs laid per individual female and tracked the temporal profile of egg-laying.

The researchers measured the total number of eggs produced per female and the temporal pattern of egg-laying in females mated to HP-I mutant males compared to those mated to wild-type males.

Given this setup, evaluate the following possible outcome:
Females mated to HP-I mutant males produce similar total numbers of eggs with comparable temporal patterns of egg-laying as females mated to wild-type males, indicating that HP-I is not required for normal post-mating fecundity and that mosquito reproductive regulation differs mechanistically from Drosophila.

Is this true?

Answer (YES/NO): YES